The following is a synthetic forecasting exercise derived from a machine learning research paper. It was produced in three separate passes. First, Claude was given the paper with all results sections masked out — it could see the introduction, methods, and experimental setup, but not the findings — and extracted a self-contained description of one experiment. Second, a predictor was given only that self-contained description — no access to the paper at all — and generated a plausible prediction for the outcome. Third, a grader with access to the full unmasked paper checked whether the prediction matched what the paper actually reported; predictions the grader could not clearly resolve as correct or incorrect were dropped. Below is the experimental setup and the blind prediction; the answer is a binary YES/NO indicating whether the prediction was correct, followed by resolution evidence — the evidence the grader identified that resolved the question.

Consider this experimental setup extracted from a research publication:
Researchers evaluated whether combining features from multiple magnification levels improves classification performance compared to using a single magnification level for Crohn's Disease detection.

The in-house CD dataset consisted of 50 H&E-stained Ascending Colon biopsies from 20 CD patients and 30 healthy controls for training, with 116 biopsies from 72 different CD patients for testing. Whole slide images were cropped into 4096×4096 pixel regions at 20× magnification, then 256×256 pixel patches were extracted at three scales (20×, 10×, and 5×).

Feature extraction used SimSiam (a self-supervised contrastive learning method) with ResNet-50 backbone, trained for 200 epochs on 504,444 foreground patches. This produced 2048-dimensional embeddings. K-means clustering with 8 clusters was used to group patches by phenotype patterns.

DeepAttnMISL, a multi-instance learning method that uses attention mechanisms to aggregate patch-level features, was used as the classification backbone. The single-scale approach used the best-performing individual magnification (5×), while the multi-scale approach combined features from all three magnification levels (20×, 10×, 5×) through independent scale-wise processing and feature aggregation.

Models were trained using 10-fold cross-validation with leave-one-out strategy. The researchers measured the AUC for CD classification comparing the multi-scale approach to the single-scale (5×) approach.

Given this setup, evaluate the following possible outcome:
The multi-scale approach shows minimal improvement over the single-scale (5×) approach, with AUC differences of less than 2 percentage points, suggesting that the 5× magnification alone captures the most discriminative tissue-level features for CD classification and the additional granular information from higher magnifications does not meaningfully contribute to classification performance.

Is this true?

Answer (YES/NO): YES